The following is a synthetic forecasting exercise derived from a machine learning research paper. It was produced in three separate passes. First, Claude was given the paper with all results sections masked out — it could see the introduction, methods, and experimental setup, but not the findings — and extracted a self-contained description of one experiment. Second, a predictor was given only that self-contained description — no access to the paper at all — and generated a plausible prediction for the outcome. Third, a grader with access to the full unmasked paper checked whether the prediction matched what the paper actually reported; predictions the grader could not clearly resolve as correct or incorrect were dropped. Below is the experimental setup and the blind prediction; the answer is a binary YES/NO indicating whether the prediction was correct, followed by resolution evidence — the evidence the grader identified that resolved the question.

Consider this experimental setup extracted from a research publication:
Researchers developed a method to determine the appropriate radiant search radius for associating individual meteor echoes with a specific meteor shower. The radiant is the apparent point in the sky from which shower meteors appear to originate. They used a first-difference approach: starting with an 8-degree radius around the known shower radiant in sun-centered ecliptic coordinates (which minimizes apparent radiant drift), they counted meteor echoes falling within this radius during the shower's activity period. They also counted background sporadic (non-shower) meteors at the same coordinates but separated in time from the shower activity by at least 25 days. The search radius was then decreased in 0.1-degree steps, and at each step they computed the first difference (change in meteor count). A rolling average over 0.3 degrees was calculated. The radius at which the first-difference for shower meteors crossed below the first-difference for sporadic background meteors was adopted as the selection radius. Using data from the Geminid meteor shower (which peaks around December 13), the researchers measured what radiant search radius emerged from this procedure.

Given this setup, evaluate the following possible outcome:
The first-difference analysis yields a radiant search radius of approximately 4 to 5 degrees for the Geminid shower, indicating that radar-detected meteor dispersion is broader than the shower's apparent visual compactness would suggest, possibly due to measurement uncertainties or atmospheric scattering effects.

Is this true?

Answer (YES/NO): YES